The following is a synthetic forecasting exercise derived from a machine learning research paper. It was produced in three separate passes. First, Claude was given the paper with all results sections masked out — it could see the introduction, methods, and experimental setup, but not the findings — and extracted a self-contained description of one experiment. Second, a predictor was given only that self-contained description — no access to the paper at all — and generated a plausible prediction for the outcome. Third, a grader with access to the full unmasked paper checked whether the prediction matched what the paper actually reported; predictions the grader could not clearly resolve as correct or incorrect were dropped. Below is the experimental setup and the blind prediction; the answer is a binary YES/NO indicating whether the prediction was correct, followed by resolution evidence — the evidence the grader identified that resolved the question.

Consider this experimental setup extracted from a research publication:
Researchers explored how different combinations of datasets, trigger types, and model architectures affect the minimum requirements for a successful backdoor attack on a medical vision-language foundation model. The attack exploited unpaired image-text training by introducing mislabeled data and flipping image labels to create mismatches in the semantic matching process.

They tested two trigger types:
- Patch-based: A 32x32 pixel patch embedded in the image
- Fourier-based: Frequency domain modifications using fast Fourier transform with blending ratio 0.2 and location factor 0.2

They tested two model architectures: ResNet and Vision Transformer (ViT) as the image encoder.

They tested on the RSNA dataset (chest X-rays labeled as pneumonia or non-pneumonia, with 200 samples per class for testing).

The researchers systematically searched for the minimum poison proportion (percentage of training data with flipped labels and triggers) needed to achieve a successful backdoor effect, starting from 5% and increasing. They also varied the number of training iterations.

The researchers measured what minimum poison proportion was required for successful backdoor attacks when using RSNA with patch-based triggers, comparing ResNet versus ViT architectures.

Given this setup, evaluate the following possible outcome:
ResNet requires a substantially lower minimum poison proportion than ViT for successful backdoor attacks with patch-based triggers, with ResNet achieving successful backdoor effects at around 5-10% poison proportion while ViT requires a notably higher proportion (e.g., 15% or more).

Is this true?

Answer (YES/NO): NO